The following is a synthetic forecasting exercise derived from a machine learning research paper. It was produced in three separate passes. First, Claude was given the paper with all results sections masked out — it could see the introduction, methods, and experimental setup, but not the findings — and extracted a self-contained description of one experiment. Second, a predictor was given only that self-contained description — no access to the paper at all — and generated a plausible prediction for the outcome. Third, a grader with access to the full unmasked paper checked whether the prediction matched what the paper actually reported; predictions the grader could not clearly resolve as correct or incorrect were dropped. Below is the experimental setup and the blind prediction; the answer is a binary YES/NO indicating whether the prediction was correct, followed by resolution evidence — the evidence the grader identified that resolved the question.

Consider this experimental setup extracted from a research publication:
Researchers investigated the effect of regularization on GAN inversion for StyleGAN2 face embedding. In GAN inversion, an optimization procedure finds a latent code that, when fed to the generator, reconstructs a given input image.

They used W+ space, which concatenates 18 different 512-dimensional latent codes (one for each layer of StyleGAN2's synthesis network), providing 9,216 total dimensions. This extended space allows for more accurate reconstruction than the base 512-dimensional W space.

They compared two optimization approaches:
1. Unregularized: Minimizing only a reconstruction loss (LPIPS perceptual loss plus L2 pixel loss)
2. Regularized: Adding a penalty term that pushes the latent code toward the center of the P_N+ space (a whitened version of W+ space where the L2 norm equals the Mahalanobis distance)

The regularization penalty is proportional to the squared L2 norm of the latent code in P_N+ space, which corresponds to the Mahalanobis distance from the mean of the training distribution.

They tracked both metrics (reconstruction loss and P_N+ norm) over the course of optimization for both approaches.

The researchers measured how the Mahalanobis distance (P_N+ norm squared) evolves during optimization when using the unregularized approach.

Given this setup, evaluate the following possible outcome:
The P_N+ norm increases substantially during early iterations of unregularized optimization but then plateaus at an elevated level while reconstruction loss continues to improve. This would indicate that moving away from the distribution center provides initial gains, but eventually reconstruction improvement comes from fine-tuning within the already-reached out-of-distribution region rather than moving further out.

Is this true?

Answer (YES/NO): NO